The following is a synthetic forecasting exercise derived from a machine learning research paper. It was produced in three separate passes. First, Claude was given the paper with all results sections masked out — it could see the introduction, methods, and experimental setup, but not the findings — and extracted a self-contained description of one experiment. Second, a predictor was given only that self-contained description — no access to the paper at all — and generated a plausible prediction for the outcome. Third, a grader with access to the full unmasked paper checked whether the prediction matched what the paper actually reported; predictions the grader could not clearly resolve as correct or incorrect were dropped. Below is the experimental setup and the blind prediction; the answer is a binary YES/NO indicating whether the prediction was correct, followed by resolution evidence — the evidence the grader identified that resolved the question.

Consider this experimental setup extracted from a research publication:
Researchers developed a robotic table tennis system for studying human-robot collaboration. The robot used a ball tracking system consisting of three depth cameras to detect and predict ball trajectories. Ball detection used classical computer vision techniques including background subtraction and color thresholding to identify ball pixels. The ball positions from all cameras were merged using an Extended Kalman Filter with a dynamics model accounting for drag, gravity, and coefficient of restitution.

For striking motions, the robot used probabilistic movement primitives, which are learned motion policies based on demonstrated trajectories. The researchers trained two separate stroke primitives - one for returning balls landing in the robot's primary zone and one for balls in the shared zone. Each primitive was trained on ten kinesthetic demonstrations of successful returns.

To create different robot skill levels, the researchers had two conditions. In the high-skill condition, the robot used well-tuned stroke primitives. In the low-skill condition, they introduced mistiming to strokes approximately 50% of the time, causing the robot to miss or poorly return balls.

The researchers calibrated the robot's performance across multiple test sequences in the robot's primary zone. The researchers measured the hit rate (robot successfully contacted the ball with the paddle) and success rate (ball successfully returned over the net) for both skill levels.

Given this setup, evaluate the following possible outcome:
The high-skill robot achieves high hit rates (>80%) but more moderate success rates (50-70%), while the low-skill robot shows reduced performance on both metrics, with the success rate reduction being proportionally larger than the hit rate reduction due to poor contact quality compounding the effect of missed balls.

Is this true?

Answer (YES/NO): NO